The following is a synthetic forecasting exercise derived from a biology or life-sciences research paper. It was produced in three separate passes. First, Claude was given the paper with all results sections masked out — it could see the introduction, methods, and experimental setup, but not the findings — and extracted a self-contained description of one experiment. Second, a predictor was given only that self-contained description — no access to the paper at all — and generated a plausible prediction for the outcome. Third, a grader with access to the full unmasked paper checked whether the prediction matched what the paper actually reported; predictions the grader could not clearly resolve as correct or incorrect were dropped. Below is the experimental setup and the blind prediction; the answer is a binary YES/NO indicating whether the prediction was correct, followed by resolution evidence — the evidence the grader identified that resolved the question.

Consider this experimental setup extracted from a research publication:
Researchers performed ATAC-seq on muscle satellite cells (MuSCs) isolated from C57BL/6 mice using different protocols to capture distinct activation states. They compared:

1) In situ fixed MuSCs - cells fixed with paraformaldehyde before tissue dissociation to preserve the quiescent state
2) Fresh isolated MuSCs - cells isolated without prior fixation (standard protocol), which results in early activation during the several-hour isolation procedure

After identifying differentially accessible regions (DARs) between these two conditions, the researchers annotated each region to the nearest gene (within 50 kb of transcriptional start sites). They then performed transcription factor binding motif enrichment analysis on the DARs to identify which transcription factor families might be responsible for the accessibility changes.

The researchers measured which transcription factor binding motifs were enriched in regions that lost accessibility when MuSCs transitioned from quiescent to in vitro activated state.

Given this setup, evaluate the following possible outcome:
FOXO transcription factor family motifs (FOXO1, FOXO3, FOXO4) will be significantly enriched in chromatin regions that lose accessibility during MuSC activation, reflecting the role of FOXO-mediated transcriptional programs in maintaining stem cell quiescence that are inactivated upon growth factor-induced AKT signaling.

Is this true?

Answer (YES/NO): NO